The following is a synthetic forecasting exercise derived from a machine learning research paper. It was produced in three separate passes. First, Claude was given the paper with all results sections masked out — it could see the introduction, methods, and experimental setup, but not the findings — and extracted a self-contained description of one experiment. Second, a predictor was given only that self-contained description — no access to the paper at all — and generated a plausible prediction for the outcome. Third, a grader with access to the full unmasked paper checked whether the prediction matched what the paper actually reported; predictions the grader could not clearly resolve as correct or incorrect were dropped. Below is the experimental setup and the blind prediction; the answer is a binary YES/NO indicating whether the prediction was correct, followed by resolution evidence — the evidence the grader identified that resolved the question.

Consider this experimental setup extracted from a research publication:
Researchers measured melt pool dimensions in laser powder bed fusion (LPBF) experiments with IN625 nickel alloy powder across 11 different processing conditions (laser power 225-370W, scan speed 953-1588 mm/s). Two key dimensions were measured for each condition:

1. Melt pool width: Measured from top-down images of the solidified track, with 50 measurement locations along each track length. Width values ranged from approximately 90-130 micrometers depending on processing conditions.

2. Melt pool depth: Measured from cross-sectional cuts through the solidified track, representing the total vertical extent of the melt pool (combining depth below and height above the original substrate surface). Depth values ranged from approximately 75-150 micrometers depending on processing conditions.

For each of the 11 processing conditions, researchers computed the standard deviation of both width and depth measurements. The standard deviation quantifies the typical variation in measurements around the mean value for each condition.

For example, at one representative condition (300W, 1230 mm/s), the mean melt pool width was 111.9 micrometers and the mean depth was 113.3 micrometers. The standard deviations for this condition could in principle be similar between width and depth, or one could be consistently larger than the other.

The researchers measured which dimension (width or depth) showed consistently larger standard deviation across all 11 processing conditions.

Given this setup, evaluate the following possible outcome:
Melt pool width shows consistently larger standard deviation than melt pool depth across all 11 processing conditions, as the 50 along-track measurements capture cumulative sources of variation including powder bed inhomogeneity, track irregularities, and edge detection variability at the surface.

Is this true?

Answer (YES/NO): NO